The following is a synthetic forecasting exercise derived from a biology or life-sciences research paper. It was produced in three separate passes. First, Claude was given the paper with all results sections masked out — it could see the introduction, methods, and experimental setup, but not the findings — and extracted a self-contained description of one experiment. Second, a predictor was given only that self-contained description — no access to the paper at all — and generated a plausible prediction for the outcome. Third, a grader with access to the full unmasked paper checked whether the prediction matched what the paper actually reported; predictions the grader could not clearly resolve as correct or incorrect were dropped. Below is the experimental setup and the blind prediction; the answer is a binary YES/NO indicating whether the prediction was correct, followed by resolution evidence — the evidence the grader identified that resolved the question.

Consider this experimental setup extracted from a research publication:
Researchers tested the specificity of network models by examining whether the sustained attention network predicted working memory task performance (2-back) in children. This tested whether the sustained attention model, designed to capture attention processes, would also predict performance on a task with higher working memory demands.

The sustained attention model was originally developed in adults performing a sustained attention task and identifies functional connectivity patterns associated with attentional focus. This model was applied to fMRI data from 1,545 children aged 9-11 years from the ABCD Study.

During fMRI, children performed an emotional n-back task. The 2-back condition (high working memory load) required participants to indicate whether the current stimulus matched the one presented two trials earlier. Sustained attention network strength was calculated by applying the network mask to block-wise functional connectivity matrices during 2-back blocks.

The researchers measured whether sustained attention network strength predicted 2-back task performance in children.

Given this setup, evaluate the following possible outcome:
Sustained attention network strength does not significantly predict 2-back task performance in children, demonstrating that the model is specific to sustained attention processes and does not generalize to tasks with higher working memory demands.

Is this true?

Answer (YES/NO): YES